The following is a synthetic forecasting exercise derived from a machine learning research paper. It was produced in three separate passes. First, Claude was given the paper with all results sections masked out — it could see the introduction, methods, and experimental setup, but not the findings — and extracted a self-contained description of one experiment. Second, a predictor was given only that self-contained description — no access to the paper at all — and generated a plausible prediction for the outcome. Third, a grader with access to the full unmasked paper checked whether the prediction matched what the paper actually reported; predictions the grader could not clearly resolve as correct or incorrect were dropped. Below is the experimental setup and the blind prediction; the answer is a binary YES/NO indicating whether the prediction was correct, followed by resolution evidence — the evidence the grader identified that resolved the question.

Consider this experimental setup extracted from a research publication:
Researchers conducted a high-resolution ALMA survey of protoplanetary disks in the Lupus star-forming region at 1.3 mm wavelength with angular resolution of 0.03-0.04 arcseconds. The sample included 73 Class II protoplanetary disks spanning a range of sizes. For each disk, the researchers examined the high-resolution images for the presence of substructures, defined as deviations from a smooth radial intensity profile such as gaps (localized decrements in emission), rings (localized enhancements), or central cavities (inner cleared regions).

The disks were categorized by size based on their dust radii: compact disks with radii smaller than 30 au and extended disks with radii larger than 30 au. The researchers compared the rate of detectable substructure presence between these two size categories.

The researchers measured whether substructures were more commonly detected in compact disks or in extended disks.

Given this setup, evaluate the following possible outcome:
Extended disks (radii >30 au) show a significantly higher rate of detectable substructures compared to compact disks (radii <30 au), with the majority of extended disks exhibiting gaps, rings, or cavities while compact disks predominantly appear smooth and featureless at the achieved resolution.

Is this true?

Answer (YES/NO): YES